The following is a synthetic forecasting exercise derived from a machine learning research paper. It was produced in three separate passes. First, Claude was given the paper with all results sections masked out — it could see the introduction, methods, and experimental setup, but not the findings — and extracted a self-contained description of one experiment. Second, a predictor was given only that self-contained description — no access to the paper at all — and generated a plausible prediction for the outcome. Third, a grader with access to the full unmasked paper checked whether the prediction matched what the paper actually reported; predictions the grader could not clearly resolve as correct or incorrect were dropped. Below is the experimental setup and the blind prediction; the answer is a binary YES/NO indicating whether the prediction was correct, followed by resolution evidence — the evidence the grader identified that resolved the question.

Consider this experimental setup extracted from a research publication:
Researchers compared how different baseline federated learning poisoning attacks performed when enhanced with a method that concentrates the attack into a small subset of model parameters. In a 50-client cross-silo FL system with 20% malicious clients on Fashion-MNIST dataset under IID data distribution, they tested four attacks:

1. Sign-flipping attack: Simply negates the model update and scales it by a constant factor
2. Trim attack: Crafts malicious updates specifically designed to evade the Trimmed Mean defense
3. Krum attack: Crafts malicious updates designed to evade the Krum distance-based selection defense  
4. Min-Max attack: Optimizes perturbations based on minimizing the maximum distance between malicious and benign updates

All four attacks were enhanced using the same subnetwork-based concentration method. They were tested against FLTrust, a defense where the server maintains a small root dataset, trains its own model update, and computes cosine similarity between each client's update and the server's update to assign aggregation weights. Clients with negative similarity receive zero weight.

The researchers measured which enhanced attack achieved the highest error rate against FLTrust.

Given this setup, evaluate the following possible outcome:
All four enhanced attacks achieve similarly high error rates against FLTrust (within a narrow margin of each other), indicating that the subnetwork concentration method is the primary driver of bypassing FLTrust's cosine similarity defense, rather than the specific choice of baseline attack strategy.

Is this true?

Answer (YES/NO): NO